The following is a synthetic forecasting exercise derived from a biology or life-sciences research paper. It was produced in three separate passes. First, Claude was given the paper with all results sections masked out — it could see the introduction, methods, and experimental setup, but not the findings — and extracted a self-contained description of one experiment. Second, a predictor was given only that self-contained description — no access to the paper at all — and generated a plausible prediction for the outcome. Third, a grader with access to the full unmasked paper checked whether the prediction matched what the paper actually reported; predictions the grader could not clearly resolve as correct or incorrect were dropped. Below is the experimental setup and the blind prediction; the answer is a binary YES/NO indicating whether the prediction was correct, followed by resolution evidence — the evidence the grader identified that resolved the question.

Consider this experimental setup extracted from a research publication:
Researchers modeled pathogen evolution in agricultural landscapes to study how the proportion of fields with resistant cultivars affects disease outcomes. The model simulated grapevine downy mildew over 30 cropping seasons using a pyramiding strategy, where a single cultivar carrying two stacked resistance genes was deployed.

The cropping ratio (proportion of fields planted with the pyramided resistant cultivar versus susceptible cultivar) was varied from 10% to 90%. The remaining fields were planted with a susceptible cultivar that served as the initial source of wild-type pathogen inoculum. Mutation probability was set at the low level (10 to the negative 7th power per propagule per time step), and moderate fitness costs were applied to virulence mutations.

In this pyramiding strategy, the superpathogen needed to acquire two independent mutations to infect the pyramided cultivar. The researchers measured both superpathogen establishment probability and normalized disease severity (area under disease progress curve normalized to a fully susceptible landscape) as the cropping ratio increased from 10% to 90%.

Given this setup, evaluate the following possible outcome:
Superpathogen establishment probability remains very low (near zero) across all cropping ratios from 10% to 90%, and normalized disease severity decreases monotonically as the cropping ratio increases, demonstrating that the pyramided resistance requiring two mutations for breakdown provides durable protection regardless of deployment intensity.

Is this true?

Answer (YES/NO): YES